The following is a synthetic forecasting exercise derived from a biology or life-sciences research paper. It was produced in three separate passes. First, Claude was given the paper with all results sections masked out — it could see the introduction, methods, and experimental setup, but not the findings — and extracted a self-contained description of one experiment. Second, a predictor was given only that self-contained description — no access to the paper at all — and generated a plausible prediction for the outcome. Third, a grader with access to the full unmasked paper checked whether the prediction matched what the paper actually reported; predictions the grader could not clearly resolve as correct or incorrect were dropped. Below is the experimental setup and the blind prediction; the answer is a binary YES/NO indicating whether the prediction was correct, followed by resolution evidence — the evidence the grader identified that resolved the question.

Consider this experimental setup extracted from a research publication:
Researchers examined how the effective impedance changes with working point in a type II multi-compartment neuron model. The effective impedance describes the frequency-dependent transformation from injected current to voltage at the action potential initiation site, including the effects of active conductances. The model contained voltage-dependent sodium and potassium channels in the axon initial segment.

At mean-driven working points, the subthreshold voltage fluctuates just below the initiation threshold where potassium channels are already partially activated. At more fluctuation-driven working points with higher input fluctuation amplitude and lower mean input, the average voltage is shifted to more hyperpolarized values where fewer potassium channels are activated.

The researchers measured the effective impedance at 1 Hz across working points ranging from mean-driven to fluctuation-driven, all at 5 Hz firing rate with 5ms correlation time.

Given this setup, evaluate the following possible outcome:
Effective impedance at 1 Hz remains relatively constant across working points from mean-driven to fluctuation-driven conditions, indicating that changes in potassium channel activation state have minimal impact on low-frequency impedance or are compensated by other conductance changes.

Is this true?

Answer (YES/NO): NO